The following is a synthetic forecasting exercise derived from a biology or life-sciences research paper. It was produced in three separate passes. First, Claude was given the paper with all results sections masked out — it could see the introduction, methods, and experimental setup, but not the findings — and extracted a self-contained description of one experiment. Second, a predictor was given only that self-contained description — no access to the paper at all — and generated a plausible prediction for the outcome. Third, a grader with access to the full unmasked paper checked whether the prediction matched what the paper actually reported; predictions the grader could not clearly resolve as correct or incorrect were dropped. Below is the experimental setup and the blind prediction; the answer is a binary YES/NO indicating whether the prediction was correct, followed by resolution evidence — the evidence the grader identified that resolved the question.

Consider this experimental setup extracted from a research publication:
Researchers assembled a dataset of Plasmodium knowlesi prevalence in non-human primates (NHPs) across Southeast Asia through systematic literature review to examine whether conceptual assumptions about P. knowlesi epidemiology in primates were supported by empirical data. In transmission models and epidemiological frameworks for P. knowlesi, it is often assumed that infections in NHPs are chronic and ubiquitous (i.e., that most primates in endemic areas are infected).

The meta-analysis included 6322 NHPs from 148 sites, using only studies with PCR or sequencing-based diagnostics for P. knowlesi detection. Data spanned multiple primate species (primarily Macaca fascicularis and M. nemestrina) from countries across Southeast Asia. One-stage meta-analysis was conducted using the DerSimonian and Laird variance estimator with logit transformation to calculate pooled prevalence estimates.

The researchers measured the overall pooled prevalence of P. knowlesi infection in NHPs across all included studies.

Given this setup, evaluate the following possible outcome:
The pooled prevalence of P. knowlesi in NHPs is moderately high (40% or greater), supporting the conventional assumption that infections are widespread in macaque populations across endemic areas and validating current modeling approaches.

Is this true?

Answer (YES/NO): NO